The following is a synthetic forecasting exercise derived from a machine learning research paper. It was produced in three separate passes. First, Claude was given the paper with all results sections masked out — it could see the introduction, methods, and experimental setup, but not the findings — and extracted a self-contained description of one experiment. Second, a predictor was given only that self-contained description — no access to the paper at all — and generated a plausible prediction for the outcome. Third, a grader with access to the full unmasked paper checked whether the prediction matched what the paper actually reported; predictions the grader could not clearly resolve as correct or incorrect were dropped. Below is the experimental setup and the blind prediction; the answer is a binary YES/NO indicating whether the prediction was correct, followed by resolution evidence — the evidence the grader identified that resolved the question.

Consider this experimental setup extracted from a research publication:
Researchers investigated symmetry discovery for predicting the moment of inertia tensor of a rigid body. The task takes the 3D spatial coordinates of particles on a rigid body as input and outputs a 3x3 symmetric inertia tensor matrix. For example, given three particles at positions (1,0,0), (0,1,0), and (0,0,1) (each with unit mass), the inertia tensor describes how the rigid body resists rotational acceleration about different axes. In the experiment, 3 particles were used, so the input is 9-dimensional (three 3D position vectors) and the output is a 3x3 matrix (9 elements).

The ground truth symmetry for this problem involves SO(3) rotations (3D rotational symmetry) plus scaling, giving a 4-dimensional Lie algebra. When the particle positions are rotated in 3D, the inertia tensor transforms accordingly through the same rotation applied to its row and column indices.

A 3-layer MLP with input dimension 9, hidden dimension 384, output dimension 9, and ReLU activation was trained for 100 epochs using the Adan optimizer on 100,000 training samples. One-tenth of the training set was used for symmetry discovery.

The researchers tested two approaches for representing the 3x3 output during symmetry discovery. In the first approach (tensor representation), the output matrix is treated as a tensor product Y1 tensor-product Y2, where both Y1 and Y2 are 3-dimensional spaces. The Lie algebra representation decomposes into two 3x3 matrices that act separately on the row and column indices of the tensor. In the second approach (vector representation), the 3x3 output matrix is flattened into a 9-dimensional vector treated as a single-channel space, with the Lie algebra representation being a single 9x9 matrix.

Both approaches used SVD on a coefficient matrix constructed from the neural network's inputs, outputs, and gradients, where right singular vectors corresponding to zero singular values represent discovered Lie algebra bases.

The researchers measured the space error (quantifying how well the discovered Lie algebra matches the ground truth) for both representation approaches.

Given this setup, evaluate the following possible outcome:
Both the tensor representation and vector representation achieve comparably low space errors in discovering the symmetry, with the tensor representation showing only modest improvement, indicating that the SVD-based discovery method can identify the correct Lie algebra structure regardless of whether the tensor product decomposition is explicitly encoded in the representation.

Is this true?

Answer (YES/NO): NO